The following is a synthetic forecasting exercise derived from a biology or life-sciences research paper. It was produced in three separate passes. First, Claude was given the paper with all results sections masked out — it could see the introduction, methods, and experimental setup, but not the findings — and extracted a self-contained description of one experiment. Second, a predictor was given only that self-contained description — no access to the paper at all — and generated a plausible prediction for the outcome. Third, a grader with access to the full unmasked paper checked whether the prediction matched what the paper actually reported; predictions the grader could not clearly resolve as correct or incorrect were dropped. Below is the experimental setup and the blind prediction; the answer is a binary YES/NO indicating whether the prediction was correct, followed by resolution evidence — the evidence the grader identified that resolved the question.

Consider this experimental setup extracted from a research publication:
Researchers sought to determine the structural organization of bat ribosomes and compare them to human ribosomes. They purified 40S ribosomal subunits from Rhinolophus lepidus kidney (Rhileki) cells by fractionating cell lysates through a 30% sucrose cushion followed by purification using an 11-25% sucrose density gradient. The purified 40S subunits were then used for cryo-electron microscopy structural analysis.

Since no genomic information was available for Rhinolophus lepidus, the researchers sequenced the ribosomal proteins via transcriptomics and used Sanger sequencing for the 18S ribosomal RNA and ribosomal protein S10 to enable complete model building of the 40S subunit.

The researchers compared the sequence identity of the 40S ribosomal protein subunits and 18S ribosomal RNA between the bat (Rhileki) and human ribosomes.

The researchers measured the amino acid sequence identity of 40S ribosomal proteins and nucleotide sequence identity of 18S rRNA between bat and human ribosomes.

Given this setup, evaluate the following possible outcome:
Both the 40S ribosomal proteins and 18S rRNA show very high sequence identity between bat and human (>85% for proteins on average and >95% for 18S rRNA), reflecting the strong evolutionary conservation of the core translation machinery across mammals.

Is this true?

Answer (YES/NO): YES